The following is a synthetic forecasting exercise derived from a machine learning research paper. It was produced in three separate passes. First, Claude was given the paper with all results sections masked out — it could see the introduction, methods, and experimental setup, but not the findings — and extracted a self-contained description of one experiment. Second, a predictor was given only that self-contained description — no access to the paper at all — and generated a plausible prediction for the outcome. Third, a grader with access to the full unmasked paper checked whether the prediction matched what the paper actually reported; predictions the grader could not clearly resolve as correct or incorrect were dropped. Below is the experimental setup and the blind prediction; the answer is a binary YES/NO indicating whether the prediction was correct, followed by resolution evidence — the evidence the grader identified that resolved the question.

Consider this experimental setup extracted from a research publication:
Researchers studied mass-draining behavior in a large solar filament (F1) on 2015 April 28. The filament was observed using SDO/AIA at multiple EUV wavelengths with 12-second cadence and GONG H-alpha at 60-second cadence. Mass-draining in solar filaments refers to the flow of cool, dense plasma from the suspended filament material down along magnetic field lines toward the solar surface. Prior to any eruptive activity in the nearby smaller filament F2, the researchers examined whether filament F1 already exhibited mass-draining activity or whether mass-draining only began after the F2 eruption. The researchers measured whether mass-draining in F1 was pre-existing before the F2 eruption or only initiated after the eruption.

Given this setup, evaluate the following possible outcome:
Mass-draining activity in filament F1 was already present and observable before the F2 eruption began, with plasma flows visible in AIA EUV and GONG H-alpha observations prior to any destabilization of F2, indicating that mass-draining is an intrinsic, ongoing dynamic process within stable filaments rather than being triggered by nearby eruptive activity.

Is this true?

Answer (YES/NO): YES